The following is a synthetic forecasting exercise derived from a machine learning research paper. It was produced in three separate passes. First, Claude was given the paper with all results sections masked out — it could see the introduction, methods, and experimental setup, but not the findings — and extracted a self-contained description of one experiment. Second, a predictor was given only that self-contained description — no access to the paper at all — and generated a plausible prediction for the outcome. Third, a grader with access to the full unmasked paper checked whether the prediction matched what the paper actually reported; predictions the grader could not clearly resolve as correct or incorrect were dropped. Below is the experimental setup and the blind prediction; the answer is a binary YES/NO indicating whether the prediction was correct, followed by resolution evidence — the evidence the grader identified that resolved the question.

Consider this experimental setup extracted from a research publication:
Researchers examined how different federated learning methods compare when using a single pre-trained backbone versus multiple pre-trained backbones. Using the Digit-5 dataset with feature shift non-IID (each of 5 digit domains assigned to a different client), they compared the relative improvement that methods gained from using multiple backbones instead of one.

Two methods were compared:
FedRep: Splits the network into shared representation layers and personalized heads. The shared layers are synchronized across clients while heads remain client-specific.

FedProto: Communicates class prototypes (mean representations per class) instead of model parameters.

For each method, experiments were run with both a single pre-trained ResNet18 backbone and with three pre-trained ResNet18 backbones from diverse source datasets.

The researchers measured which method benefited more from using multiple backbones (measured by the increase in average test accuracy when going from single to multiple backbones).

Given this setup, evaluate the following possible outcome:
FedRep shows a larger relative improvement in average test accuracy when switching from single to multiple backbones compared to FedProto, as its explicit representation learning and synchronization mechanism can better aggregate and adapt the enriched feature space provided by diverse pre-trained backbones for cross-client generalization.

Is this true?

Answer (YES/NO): YES